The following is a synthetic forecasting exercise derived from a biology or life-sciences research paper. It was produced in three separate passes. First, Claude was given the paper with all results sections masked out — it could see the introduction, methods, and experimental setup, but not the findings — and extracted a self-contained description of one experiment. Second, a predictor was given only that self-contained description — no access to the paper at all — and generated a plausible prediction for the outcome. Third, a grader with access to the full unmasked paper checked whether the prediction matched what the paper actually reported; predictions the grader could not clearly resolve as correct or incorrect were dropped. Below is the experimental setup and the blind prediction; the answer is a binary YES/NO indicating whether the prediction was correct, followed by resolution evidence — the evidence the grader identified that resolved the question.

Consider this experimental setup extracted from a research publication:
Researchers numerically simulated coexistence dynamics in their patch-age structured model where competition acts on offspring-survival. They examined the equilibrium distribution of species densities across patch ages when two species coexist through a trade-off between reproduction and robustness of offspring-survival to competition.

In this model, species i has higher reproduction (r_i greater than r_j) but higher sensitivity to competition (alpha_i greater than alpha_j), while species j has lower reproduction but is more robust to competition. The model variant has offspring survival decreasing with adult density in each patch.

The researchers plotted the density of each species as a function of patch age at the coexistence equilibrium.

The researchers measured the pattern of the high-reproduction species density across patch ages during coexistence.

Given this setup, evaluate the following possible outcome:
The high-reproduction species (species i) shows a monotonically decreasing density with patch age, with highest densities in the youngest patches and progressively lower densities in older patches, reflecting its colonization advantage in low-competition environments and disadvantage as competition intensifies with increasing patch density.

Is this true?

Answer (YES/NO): NO